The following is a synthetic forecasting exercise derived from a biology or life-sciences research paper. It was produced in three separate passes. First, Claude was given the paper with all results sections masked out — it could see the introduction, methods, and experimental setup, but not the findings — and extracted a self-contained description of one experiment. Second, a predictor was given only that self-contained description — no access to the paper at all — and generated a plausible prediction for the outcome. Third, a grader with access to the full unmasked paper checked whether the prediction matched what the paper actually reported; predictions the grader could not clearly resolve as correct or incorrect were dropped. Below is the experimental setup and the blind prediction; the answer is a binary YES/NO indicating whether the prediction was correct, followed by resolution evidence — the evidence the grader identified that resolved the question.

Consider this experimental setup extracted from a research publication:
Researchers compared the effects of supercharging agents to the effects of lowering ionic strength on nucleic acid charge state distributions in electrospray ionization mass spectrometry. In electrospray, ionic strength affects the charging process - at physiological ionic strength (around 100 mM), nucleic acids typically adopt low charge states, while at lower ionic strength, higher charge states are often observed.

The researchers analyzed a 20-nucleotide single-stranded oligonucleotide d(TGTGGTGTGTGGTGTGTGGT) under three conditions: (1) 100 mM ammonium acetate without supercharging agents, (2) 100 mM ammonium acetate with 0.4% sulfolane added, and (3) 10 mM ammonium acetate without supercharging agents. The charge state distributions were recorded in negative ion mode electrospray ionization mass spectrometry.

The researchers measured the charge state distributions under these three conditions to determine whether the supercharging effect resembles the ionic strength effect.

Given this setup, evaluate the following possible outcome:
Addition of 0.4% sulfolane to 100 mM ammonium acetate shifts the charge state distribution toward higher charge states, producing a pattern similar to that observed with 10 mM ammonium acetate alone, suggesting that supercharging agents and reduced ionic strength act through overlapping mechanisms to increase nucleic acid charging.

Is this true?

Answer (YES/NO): YES